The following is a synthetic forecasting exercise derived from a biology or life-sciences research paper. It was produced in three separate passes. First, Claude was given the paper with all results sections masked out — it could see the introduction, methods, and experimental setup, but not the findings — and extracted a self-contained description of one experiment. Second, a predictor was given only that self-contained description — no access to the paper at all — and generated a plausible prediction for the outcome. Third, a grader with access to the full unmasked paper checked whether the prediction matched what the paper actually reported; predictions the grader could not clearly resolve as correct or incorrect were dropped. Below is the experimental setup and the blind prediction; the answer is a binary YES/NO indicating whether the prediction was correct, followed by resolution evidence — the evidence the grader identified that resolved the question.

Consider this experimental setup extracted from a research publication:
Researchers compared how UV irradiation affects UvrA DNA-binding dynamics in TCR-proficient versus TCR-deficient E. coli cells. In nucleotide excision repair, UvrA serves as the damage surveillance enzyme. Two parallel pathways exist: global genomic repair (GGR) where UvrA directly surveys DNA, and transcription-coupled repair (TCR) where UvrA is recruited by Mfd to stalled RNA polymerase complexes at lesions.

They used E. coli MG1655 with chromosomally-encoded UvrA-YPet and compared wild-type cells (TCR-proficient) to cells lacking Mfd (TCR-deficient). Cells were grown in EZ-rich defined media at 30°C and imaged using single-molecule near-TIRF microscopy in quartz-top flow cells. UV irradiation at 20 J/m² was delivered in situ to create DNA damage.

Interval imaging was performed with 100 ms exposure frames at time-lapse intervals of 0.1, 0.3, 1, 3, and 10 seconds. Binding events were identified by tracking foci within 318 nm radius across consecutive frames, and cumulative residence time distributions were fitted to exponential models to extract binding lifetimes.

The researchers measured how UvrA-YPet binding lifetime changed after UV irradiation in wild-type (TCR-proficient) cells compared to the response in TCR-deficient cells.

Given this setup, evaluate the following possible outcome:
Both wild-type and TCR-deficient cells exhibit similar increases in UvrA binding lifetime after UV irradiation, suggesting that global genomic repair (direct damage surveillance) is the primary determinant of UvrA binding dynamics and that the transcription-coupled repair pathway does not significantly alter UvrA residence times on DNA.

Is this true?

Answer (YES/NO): NO